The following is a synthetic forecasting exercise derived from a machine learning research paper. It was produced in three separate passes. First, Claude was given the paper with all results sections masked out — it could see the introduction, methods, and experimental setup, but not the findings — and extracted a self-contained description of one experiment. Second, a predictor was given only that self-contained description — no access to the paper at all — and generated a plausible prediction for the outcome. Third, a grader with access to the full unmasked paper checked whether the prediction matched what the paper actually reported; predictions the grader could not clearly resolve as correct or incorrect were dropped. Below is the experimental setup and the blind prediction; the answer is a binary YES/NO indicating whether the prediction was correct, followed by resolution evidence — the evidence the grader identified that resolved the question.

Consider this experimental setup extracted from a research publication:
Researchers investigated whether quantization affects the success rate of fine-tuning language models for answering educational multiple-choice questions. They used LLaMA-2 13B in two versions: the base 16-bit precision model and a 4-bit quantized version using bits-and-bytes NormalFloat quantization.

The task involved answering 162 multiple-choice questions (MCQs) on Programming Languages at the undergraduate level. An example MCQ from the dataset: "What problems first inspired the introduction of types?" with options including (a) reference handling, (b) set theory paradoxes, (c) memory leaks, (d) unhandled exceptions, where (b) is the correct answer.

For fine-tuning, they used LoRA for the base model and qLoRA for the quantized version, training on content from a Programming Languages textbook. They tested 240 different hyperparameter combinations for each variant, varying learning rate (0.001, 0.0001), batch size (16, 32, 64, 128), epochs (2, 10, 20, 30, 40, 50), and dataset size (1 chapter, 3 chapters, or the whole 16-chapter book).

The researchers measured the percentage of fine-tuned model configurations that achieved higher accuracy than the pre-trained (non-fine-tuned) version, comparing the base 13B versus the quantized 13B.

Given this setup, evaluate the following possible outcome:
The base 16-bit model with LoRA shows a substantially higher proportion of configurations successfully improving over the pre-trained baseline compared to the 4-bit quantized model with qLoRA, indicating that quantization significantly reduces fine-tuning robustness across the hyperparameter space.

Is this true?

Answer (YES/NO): NO